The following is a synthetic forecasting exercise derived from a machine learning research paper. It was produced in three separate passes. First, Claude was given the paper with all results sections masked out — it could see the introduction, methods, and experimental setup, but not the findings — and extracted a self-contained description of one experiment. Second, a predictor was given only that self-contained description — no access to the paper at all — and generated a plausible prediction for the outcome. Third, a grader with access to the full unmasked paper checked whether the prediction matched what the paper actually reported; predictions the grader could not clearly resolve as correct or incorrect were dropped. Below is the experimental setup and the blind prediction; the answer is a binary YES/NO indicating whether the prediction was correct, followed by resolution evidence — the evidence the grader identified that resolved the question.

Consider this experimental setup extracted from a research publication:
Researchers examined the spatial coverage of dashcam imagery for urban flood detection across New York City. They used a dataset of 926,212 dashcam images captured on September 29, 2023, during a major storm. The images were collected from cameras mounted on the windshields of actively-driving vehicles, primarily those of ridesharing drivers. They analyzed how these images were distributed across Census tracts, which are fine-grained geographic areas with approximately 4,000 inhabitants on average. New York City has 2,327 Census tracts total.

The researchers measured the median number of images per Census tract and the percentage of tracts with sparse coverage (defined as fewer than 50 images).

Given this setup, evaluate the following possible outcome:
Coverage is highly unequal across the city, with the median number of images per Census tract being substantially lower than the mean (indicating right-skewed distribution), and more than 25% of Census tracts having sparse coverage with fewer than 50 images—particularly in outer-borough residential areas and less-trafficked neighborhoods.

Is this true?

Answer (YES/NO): NO